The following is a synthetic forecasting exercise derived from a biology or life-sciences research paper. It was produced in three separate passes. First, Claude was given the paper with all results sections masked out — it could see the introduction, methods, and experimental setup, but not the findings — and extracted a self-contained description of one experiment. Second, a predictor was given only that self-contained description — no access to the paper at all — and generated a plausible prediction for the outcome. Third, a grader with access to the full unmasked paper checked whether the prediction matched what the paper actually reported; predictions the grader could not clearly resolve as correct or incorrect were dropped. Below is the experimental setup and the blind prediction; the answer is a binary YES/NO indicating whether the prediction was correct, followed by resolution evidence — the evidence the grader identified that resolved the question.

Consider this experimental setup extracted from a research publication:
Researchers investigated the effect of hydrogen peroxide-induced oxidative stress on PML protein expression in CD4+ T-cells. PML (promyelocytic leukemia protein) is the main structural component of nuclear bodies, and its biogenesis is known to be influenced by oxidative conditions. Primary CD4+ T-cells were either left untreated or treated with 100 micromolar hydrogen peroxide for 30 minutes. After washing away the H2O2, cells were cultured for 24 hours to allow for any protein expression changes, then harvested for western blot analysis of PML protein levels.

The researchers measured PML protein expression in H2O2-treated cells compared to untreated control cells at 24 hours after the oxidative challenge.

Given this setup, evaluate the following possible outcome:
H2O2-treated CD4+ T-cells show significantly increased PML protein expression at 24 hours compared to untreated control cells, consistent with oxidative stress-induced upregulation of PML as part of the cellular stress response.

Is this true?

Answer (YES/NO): NO